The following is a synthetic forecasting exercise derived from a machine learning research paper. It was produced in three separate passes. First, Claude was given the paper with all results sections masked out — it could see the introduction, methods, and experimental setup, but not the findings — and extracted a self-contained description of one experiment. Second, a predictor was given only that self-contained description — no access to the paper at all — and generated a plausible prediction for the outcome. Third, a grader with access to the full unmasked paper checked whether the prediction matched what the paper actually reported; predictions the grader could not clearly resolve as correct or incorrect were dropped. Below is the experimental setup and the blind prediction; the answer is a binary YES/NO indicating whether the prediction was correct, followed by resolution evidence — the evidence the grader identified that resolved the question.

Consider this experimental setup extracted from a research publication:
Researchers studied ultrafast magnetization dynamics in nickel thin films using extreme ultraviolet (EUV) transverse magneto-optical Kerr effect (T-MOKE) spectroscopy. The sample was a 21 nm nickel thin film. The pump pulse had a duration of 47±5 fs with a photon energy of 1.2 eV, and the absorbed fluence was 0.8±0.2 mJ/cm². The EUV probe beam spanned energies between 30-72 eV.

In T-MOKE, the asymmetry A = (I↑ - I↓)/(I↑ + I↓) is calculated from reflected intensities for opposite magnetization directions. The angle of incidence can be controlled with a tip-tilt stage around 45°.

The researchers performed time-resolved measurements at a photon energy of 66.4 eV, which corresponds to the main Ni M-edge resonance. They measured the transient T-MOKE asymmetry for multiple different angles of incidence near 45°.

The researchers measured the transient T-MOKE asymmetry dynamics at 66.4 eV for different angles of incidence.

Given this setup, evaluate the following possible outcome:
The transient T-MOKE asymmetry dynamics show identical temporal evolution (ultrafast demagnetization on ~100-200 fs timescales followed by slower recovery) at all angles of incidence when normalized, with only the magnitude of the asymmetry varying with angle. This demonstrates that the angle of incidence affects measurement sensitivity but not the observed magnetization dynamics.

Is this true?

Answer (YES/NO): YES